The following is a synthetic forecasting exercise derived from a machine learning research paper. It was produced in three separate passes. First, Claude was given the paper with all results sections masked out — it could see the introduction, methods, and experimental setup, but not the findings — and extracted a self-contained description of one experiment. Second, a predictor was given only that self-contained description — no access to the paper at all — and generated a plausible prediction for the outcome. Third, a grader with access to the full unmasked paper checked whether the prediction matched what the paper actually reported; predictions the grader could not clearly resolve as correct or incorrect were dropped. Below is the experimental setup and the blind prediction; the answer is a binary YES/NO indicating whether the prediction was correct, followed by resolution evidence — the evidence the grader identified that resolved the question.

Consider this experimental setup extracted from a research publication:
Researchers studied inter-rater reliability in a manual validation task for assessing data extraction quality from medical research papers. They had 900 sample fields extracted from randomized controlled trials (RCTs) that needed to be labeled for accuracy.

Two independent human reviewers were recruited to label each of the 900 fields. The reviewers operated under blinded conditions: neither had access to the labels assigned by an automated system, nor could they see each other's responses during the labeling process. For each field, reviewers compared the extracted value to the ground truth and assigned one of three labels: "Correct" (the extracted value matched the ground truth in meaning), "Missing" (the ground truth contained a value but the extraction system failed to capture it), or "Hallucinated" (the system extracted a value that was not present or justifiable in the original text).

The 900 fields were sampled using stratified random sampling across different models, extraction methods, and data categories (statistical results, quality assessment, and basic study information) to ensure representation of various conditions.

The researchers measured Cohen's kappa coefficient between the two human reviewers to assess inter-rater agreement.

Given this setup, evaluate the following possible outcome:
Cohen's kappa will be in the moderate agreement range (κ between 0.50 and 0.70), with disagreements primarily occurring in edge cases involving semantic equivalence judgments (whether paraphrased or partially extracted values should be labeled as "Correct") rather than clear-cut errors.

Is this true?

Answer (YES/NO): NO